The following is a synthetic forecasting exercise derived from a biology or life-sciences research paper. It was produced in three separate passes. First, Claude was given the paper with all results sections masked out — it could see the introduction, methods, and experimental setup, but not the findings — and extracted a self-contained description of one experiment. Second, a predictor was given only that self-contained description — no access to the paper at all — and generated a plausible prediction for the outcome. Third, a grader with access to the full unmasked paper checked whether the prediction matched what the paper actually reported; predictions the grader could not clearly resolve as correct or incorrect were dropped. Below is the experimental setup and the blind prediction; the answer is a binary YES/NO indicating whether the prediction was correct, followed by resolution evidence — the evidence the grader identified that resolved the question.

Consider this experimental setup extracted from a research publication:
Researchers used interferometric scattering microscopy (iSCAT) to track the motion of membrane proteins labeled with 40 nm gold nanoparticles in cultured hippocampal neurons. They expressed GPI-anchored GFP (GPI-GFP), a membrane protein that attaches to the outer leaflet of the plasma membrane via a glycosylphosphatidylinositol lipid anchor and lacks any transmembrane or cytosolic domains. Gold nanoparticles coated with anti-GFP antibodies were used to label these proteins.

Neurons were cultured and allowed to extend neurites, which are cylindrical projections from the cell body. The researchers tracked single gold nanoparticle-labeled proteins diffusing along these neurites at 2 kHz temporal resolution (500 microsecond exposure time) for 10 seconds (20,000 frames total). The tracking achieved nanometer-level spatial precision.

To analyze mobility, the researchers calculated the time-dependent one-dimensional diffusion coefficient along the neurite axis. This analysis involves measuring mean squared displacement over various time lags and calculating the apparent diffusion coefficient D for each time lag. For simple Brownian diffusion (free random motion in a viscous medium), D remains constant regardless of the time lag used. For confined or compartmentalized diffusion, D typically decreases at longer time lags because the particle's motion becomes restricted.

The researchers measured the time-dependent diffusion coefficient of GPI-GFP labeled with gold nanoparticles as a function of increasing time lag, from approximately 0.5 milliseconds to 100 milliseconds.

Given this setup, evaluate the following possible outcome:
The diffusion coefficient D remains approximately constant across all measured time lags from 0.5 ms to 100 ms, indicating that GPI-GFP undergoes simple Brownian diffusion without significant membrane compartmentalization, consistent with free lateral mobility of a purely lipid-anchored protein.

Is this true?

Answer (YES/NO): NO